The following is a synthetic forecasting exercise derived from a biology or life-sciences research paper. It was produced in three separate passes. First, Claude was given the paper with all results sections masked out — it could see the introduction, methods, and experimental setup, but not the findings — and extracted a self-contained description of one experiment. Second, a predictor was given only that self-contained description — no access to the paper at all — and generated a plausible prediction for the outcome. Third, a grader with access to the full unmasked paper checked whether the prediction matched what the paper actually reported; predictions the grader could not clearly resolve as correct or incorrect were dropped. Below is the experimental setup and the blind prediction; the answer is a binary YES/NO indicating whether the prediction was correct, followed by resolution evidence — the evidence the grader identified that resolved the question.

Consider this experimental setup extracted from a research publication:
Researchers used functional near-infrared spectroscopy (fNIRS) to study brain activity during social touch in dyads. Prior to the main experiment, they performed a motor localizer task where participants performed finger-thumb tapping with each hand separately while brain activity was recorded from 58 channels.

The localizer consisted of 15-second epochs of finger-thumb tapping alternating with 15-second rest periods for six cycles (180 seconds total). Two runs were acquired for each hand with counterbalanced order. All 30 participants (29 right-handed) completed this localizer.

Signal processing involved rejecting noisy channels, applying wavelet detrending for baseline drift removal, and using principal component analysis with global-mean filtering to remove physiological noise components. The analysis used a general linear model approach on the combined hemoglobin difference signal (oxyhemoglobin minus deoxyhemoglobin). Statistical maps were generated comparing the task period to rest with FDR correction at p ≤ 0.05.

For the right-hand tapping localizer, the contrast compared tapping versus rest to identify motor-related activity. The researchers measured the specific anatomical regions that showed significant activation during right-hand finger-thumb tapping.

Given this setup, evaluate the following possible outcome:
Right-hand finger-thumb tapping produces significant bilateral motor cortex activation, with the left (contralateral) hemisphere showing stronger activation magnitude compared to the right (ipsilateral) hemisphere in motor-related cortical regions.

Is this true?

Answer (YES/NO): NO